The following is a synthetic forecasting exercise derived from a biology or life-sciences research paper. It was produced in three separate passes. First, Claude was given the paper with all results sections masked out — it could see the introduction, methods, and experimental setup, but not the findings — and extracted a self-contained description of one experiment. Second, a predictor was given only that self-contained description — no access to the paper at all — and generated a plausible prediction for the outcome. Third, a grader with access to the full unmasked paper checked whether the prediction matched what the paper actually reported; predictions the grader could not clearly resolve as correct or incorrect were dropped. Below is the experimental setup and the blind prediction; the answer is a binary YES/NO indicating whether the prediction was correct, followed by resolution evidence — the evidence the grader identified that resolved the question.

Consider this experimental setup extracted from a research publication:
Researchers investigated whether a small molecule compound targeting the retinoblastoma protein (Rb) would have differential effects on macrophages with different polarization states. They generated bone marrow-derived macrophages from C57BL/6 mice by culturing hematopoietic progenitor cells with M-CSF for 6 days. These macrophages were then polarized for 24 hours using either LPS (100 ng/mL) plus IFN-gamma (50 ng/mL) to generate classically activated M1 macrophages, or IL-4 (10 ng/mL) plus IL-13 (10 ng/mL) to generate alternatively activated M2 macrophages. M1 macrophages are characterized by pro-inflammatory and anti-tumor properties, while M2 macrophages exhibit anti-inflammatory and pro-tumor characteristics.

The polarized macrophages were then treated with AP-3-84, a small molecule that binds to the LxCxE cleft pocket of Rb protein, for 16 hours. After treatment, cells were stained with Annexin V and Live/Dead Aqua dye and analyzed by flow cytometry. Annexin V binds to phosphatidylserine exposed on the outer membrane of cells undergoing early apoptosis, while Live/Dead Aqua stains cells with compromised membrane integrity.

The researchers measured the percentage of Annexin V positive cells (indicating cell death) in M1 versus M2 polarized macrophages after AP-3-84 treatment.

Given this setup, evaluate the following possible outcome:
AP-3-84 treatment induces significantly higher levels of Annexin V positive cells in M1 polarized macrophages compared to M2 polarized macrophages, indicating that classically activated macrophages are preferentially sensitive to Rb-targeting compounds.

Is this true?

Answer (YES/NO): NO